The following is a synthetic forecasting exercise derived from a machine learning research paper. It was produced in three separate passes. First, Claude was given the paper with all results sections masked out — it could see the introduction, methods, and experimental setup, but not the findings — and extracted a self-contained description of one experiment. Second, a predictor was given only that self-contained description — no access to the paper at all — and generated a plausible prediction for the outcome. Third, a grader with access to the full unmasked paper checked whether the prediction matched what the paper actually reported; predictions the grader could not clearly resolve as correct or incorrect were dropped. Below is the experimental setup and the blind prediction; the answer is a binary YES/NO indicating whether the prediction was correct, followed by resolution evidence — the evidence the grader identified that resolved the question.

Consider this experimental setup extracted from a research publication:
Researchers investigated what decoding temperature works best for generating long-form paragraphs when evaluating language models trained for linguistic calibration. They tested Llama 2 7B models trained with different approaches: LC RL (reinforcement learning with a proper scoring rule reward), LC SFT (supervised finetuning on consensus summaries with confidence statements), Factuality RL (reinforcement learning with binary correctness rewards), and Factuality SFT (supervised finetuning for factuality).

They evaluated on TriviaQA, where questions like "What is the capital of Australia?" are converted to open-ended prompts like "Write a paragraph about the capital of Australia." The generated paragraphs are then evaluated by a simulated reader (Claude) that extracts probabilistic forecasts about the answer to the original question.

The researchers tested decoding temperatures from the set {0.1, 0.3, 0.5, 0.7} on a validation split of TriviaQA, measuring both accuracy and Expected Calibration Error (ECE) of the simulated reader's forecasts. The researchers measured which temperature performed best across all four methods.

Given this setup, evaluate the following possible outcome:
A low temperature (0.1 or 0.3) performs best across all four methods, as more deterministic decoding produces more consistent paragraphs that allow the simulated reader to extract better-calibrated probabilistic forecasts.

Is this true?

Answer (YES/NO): YES